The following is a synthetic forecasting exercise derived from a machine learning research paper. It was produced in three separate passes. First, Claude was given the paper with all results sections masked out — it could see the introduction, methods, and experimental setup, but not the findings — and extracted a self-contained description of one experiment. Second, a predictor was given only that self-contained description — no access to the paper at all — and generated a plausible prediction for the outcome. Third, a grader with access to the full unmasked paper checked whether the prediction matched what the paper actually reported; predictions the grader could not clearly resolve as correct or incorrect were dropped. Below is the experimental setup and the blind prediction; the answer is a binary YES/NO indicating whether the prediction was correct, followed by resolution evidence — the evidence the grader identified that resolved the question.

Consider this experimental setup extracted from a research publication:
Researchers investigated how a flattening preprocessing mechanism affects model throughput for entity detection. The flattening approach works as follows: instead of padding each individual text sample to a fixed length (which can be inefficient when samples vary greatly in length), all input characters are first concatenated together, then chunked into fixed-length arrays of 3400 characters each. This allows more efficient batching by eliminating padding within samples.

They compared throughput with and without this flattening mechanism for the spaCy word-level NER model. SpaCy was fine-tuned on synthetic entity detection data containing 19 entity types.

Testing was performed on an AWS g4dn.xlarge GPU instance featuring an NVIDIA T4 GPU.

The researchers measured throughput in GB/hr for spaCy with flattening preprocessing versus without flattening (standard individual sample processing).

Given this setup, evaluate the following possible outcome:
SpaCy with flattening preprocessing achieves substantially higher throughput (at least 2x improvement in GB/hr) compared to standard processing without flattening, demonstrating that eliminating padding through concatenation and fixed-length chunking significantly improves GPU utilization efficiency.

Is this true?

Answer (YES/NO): YES